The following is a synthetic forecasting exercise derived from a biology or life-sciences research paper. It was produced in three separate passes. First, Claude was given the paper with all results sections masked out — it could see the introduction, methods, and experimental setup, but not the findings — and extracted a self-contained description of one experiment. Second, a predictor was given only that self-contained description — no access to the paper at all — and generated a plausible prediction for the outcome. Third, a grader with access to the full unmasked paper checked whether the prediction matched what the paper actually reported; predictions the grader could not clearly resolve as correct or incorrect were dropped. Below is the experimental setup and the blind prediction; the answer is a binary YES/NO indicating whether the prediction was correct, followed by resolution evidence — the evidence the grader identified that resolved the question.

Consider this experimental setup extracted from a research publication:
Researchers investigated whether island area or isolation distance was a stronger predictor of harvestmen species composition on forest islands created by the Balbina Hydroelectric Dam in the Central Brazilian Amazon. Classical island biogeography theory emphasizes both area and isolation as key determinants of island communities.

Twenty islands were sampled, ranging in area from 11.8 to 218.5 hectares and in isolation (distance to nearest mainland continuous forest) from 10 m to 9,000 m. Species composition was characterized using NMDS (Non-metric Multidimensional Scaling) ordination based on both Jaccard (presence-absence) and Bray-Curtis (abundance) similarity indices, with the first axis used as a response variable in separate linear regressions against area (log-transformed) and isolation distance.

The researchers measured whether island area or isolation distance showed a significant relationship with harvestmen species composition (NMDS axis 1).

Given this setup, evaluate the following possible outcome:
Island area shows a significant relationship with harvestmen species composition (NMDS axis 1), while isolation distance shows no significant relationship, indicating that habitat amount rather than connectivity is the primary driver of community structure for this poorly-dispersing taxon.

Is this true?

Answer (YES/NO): NO